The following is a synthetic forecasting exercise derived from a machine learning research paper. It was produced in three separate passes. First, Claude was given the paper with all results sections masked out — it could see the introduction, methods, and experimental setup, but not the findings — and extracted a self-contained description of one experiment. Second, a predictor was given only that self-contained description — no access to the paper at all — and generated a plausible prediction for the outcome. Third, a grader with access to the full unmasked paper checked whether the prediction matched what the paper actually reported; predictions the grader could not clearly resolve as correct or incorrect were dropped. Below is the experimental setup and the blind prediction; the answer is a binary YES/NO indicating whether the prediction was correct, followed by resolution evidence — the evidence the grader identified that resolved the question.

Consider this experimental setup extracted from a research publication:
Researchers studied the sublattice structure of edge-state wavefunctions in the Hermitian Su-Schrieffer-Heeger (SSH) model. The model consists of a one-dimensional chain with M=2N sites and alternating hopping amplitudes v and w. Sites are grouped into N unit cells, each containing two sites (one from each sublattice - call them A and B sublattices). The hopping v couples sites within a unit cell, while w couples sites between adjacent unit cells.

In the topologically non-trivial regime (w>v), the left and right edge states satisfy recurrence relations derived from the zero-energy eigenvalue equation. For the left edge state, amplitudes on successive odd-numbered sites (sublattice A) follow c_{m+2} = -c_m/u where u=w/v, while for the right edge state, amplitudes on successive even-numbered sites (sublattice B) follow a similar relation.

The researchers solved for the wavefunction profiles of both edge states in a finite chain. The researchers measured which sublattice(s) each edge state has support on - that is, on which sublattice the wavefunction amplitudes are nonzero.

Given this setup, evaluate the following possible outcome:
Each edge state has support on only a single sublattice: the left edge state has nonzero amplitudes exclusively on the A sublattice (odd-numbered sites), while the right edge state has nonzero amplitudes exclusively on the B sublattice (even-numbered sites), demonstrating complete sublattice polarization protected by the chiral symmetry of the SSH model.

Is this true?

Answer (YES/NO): YES